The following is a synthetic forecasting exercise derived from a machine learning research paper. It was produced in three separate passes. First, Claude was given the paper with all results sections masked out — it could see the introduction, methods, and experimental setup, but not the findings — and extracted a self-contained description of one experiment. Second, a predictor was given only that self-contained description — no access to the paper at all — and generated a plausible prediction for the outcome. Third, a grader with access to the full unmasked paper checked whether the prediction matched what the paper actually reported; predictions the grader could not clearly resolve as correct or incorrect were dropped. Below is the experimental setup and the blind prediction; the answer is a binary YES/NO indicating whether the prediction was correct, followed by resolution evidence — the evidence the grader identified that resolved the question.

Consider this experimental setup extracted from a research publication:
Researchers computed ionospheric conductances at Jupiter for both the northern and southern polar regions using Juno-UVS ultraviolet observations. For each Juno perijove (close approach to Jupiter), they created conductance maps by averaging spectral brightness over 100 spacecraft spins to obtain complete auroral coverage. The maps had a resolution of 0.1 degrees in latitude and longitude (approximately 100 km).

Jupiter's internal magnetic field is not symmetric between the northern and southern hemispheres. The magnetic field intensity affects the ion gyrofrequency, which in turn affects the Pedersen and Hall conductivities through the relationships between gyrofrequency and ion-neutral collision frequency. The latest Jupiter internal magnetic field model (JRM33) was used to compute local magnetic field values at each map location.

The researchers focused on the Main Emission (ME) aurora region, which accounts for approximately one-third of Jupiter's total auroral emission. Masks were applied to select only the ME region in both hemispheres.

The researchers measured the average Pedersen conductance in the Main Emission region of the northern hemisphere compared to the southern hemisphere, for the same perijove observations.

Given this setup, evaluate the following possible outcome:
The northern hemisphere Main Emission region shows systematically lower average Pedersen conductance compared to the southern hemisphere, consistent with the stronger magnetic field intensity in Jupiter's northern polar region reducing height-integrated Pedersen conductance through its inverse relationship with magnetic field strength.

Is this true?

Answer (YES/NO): YES